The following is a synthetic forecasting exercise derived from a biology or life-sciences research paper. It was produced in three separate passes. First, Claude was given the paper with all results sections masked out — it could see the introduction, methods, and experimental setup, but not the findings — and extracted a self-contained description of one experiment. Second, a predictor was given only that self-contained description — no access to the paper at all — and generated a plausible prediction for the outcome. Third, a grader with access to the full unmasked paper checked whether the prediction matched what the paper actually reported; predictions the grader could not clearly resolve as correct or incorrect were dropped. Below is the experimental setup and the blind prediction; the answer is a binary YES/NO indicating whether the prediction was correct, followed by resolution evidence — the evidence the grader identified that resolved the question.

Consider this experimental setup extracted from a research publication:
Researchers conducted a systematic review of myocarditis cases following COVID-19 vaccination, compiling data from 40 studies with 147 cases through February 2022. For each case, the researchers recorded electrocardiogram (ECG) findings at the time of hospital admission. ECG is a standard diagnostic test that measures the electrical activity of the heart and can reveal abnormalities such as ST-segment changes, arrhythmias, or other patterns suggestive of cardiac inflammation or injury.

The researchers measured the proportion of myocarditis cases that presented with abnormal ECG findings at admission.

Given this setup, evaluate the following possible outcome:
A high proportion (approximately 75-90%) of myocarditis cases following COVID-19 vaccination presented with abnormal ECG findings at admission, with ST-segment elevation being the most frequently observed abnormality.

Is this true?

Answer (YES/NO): NO